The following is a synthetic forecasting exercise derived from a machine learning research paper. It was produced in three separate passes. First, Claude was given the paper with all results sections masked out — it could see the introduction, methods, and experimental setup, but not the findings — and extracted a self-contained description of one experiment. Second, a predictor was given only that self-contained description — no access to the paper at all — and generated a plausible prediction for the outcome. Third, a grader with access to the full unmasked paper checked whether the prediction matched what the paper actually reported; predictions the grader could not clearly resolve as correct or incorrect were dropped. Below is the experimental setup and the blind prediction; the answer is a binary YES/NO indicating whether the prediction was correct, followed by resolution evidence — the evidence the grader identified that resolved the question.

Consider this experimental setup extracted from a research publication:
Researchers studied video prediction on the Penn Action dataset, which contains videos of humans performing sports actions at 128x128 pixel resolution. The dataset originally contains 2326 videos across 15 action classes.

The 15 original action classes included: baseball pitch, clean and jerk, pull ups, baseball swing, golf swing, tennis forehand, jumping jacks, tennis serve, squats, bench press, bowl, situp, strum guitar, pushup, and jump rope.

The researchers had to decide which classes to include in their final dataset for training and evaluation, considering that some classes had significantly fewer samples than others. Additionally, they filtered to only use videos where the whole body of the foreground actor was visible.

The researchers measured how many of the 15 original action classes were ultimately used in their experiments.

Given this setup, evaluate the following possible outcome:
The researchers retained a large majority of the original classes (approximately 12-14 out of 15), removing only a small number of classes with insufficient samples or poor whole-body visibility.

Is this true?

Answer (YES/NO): NO